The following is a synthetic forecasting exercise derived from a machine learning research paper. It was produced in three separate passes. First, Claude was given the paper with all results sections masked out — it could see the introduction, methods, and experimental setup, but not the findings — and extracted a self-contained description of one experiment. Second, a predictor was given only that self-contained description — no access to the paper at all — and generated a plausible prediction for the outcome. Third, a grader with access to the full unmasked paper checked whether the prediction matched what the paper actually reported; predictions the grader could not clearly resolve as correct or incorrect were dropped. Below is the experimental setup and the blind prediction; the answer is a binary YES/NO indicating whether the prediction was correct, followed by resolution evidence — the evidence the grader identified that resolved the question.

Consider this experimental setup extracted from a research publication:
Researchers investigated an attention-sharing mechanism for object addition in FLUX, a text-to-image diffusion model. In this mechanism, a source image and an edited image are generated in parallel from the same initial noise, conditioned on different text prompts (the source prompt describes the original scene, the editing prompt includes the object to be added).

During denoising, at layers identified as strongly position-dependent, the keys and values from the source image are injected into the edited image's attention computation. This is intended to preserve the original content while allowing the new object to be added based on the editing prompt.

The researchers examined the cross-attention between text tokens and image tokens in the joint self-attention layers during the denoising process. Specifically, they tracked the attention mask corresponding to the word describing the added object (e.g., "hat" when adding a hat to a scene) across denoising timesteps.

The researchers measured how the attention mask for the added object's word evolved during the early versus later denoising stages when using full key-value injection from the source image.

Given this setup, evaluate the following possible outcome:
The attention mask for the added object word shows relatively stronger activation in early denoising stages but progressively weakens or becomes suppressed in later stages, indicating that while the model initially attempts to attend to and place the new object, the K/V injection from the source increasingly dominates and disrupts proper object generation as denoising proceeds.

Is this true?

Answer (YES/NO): YES